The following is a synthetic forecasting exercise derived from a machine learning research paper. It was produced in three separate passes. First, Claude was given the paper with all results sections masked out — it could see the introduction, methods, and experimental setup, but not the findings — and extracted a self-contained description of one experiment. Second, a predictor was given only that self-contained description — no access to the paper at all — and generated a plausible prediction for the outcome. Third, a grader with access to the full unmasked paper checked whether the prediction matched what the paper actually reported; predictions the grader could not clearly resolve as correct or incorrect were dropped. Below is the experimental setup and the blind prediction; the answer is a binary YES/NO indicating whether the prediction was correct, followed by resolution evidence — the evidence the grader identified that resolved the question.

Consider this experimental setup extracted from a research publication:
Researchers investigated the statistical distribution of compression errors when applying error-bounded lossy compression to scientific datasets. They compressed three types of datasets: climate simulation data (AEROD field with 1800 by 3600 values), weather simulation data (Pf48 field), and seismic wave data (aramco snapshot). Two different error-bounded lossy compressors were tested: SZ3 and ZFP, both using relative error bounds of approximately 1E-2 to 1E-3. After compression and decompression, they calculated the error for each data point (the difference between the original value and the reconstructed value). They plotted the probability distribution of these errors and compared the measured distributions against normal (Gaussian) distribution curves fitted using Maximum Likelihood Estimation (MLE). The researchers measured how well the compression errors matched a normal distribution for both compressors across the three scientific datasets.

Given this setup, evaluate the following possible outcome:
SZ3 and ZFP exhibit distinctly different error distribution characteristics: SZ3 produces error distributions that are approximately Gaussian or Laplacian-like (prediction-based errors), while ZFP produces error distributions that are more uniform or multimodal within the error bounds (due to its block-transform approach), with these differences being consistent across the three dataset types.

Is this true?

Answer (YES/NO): NO